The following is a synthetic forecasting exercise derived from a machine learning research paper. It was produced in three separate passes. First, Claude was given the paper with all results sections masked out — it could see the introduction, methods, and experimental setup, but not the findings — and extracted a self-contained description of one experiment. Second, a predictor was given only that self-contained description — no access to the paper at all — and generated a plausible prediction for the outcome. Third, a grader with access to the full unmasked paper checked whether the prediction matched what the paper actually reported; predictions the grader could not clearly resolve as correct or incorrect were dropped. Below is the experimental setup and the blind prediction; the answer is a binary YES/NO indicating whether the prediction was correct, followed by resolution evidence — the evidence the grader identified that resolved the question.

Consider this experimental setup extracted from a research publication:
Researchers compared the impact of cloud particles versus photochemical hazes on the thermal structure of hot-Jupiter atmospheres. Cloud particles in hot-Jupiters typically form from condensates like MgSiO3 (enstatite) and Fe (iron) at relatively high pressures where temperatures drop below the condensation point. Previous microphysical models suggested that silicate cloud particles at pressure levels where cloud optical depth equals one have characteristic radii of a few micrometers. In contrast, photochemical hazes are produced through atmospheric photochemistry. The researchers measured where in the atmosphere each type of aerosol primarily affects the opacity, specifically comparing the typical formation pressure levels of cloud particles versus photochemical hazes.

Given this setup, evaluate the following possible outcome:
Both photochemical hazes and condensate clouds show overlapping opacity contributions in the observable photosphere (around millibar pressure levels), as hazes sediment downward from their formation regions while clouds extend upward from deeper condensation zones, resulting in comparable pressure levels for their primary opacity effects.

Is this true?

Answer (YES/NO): NO